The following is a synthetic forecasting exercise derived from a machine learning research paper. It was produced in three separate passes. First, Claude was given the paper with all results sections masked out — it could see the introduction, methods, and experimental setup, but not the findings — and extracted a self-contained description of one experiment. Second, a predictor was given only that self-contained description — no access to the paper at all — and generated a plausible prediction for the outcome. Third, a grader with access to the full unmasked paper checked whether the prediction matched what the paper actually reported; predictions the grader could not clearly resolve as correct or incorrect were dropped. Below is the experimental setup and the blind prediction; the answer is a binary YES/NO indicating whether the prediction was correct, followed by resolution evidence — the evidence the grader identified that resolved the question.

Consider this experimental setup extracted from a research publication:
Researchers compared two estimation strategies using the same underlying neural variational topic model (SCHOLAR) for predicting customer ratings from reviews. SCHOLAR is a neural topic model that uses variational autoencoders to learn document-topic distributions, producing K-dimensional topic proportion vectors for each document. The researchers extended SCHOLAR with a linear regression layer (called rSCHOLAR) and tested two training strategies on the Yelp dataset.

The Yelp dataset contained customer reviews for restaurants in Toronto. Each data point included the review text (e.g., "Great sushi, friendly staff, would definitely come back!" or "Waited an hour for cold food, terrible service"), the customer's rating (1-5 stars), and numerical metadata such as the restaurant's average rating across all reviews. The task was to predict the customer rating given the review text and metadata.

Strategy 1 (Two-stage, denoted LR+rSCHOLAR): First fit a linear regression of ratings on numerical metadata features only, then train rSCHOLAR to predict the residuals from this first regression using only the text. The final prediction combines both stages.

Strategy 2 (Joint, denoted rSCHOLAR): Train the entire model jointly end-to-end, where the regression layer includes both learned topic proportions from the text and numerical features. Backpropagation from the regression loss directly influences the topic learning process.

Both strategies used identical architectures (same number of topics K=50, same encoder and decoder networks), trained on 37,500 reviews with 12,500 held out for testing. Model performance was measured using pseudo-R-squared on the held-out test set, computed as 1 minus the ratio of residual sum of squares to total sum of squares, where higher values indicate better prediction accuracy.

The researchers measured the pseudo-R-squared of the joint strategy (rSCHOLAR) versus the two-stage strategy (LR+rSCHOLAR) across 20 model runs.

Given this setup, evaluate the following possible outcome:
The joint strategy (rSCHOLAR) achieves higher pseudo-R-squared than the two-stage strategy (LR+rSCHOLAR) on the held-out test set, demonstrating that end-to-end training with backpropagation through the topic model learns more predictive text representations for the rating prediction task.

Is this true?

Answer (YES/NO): YES